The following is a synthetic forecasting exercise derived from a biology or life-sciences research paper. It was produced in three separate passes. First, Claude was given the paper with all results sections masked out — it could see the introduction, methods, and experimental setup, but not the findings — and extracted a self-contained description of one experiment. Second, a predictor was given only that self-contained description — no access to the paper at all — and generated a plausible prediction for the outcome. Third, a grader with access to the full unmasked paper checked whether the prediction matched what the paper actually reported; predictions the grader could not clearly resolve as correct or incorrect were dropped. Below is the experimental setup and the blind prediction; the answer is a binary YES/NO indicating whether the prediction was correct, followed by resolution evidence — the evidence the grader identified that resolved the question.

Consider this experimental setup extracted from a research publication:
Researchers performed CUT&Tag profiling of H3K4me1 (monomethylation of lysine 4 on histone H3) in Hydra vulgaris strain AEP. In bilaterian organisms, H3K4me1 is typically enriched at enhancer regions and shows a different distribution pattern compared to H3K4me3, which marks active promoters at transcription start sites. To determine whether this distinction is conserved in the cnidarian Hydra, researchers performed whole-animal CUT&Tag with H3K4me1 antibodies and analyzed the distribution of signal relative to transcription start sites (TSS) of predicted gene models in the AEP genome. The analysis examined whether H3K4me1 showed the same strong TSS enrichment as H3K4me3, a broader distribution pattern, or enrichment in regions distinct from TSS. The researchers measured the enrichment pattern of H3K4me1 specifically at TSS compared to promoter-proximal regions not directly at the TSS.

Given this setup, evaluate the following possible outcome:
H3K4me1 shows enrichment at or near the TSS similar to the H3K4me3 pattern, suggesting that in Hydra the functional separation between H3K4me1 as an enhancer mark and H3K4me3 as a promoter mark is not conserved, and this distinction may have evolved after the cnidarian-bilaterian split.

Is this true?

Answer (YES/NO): NO